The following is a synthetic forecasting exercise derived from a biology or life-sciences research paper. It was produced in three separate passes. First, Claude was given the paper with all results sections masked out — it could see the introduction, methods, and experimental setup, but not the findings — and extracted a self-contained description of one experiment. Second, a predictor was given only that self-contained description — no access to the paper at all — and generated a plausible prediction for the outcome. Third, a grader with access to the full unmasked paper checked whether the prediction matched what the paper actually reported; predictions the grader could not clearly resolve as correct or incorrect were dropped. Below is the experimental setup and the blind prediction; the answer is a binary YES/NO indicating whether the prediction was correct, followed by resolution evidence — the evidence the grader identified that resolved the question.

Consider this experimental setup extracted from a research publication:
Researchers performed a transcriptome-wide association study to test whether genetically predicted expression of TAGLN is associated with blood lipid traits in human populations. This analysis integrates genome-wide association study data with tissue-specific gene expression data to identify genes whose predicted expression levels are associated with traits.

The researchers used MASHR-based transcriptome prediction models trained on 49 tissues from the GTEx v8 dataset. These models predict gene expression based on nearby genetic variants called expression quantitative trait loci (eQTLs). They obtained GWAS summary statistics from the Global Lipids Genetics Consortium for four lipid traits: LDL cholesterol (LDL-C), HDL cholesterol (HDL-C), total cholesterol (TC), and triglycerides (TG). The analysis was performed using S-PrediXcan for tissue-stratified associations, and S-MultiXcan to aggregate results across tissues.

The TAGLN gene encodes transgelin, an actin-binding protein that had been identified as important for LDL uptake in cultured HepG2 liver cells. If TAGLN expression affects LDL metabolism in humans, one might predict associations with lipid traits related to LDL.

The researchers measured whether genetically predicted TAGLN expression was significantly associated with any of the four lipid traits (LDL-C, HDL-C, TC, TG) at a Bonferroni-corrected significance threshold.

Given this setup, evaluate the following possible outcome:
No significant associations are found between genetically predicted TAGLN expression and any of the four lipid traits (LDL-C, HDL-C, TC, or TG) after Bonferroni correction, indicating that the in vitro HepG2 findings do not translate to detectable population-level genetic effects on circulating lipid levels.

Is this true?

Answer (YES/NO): NO